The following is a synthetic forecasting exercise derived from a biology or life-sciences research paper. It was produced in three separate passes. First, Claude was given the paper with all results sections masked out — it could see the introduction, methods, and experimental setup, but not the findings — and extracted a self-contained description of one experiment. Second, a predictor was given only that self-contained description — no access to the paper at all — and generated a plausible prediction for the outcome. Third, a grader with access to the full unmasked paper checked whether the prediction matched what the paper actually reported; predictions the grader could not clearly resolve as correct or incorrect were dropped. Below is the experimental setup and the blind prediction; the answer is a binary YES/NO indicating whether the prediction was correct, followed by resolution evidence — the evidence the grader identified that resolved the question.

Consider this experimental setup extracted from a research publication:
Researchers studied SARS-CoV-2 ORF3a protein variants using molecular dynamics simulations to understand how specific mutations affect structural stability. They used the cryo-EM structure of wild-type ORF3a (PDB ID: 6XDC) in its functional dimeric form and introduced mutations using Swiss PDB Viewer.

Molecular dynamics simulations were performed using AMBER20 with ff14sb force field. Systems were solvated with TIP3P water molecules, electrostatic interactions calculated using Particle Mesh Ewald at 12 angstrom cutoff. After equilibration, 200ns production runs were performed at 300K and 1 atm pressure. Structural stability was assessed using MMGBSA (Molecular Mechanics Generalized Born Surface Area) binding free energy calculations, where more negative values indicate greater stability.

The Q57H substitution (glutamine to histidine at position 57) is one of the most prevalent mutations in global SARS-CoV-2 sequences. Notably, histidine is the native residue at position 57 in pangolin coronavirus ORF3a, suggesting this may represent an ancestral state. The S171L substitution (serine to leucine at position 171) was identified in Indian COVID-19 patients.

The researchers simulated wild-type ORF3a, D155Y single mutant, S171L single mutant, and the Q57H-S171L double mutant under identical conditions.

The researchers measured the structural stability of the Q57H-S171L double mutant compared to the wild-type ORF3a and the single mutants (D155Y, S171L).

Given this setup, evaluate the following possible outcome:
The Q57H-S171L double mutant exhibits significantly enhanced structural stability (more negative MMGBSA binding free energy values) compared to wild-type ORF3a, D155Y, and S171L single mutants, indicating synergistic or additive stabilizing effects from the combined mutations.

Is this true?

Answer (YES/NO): NO